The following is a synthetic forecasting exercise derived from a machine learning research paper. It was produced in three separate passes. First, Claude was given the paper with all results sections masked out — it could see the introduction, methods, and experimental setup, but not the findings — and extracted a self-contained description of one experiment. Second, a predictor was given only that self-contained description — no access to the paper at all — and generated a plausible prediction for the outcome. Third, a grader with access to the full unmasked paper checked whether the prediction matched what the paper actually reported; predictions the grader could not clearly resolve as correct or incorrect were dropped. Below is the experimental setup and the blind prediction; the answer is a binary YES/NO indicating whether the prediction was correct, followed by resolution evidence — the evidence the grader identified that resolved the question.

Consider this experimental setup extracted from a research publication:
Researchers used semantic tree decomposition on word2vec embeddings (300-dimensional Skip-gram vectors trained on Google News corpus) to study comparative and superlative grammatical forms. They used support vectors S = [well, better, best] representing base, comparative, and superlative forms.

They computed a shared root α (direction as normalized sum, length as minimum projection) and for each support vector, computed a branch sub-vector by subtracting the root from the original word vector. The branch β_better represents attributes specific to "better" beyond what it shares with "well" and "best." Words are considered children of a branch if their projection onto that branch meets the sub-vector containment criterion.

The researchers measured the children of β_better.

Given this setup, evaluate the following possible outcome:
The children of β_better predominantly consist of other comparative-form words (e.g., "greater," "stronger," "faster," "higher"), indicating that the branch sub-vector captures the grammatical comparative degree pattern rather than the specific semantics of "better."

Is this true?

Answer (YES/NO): YES